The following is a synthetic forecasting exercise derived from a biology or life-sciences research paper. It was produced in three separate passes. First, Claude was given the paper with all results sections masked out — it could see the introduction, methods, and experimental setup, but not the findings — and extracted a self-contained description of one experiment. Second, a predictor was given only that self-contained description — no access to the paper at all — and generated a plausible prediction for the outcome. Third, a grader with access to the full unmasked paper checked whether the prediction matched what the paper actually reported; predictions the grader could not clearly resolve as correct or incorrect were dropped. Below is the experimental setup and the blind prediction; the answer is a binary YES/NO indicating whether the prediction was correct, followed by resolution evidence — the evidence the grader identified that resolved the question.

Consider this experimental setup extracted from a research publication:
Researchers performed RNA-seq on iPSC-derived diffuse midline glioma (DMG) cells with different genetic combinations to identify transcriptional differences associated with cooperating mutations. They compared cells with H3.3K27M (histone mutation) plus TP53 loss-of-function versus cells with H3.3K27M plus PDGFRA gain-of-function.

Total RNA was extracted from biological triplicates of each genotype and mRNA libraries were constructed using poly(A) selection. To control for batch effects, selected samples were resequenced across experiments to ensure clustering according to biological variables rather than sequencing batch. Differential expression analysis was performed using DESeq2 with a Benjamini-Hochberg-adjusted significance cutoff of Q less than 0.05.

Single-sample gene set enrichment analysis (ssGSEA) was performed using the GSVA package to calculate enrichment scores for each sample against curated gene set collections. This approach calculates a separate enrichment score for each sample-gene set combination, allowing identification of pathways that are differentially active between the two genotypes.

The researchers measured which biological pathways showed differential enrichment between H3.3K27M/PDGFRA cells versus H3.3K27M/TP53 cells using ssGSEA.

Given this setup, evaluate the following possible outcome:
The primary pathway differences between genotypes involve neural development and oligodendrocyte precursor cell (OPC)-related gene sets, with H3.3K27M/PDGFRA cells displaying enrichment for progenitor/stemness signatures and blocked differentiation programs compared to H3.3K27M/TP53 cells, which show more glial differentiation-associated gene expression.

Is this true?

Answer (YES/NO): NO